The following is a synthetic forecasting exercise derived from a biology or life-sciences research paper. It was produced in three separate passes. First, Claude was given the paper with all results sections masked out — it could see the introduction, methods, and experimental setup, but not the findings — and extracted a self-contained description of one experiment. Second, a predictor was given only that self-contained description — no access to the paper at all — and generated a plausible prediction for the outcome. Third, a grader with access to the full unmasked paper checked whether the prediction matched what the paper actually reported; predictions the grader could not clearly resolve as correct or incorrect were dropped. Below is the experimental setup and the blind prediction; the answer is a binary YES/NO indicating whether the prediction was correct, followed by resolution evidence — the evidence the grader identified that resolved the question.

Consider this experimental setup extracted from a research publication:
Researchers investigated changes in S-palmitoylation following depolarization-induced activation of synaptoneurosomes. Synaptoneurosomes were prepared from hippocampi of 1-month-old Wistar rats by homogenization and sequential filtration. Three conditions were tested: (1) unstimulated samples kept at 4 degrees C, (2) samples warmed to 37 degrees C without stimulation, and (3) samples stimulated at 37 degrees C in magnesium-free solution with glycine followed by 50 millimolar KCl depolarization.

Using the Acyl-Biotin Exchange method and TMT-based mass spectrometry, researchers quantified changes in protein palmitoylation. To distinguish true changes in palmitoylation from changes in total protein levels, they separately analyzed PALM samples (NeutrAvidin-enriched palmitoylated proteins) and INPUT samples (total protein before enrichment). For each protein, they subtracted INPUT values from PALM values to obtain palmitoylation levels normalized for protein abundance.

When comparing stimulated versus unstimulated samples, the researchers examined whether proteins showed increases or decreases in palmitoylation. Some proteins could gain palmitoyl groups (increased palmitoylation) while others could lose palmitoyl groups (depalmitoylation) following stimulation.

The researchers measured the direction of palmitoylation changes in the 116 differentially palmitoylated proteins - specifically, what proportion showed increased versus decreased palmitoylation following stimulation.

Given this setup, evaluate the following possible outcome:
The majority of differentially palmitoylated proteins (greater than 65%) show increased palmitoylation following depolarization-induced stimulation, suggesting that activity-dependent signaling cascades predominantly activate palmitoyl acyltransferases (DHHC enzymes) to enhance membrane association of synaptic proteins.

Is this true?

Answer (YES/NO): NO